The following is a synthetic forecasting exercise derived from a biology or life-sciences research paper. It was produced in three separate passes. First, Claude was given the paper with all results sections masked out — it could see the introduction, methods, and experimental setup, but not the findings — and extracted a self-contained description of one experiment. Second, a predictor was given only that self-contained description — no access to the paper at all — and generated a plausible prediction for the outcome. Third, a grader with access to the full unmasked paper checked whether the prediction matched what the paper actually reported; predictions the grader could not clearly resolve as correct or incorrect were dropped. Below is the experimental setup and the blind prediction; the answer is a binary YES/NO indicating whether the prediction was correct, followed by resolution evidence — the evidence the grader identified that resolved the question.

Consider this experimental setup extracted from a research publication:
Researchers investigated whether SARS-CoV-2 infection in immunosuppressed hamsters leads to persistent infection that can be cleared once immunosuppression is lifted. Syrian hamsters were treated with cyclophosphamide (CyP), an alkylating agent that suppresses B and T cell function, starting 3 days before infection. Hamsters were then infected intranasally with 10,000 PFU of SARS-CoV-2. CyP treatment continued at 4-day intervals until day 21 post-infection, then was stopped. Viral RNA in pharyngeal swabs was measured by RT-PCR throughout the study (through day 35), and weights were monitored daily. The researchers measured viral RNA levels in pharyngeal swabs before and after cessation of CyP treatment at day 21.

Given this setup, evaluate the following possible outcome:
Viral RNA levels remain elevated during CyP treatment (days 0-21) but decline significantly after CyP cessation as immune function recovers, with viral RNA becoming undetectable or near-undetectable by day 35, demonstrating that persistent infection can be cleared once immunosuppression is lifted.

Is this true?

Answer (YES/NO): YES